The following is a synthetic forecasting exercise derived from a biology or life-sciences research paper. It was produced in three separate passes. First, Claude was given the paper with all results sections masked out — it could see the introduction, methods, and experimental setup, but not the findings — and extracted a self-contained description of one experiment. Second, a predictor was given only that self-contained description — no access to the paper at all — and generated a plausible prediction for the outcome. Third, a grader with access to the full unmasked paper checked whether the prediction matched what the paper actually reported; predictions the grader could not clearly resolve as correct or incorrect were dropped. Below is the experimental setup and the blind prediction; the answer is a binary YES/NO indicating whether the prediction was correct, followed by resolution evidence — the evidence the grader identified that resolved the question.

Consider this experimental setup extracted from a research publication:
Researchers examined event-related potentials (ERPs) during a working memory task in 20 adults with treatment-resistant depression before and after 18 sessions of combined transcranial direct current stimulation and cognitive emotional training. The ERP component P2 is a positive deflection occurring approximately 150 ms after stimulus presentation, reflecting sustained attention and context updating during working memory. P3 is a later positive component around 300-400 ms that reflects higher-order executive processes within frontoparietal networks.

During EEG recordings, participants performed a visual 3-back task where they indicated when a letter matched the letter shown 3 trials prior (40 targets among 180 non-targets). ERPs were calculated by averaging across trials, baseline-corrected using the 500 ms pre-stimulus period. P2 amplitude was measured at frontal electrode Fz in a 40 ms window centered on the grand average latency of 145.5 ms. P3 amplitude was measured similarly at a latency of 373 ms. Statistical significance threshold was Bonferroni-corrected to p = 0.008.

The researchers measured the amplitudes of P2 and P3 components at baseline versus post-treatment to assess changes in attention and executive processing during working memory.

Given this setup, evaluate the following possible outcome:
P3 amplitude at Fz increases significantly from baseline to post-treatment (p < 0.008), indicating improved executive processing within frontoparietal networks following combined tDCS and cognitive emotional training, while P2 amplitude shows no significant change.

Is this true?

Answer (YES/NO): NO